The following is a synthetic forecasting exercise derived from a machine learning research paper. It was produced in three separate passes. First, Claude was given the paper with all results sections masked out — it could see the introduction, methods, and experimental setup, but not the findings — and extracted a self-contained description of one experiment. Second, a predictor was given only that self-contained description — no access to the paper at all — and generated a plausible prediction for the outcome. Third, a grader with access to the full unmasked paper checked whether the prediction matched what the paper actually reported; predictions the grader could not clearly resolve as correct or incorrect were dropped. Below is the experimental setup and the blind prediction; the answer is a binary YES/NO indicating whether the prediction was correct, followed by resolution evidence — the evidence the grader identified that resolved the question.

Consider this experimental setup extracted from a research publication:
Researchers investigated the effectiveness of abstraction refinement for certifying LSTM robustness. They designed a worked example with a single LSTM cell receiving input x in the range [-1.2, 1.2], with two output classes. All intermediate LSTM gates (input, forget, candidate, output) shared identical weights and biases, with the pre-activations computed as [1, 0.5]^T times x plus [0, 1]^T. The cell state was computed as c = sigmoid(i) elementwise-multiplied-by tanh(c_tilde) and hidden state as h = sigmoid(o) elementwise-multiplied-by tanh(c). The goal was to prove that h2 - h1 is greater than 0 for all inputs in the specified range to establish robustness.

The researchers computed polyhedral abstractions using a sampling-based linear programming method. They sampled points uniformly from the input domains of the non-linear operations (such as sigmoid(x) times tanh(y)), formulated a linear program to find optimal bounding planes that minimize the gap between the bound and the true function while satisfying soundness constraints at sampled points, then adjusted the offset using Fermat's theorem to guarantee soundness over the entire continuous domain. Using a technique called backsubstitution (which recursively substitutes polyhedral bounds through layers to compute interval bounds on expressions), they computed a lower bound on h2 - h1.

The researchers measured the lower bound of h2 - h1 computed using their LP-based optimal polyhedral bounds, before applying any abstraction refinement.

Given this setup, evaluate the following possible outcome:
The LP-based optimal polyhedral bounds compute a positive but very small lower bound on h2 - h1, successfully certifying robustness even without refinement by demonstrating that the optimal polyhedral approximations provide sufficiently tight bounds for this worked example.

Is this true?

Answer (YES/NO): NO